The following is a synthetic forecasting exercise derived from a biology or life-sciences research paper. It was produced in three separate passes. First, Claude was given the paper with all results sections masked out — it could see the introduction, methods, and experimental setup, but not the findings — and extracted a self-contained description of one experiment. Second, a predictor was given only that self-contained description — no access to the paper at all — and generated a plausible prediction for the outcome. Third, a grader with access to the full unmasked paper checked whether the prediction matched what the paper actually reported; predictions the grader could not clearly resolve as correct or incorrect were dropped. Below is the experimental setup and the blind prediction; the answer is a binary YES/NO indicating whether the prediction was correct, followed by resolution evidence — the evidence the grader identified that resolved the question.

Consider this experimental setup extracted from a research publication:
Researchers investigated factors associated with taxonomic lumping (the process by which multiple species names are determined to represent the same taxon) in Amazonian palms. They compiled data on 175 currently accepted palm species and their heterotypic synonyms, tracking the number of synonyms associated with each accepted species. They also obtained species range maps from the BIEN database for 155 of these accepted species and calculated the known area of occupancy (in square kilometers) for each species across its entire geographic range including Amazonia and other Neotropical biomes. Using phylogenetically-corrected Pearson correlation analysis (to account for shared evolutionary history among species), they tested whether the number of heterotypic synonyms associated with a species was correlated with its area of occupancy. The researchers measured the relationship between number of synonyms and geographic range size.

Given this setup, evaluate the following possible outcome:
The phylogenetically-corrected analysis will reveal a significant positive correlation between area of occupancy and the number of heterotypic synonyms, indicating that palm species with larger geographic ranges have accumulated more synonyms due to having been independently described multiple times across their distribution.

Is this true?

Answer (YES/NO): YES